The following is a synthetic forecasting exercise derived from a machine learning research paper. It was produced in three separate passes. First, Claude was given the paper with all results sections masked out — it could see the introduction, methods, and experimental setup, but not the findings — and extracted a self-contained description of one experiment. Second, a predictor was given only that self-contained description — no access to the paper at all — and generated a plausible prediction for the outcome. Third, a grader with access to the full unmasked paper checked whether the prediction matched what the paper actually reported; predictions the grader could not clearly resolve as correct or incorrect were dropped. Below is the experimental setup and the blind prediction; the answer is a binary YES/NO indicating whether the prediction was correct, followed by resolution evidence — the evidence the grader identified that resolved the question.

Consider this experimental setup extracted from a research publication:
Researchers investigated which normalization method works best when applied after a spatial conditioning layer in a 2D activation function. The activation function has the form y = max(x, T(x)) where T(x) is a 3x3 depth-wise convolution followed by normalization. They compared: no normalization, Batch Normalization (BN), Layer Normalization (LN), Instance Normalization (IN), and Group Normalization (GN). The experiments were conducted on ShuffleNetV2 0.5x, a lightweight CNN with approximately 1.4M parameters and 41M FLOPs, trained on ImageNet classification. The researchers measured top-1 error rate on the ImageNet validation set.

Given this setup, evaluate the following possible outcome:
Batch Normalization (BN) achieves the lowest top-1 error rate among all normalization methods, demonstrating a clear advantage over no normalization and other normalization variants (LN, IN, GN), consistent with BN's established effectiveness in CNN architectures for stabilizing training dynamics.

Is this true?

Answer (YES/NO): NO